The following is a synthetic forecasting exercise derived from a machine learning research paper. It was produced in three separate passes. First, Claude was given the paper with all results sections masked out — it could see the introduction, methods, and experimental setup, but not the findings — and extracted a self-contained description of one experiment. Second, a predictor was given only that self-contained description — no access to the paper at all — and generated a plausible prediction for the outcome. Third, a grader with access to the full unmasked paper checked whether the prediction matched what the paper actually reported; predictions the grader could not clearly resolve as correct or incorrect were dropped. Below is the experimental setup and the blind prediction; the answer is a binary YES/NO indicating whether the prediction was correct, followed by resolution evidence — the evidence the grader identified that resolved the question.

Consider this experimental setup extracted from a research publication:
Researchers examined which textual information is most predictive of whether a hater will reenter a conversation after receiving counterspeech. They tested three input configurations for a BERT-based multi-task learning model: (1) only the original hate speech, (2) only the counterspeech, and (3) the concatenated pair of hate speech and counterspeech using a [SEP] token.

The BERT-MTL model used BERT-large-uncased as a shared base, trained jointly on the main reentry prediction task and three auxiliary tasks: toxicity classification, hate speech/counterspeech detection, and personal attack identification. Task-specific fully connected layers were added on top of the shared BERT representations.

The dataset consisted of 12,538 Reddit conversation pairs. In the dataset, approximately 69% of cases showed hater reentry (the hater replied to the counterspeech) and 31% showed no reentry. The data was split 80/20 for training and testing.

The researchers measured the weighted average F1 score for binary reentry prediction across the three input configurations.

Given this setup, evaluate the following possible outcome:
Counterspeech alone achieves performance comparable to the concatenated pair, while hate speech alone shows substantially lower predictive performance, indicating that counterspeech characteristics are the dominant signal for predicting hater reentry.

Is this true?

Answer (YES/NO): NO